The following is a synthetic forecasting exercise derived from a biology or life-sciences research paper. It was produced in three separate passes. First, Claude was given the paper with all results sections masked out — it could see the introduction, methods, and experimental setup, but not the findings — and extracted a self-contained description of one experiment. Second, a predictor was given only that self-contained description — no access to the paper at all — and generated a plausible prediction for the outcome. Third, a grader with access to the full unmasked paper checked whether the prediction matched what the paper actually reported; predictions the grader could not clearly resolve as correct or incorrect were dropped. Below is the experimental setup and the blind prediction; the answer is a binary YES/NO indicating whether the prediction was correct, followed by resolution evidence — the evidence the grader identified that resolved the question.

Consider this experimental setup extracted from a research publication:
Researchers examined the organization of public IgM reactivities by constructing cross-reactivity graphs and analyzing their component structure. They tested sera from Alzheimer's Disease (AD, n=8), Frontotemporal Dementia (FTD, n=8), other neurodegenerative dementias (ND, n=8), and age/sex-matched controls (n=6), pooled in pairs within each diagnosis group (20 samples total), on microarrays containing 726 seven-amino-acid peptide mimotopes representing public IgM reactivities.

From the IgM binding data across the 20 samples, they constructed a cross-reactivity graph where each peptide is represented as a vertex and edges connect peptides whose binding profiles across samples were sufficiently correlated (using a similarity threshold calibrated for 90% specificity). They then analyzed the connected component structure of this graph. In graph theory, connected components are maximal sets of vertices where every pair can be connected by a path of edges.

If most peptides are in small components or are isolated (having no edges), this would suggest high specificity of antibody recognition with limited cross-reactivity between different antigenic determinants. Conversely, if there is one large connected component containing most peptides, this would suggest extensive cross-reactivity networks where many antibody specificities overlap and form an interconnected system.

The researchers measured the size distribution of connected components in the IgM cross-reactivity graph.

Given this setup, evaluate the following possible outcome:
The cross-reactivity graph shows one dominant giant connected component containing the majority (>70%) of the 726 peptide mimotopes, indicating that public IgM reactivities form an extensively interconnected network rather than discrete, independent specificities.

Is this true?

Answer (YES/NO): YES